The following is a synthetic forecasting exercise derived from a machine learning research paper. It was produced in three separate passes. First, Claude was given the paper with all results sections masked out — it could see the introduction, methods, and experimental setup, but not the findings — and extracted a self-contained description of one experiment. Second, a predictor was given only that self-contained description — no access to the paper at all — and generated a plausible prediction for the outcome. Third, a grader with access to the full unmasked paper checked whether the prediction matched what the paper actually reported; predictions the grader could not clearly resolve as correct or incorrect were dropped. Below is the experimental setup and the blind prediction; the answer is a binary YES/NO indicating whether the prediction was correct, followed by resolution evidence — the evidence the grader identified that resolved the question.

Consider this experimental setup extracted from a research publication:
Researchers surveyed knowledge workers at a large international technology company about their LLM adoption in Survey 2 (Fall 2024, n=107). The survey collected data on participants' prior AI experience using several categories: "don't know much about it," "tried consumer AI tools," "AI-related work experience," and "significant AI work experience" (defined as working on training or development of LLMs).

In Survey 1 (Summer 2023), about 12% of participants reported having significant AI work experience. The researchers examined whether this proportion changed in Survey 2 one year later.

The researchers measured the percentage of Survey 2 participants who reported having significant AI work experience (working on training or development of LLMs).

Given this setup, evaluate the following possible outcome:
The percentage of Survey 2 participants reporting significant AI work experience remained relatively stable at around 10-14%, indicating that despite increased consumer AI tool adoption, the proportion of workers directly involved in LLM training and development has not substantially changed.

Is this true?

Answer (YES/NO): NO